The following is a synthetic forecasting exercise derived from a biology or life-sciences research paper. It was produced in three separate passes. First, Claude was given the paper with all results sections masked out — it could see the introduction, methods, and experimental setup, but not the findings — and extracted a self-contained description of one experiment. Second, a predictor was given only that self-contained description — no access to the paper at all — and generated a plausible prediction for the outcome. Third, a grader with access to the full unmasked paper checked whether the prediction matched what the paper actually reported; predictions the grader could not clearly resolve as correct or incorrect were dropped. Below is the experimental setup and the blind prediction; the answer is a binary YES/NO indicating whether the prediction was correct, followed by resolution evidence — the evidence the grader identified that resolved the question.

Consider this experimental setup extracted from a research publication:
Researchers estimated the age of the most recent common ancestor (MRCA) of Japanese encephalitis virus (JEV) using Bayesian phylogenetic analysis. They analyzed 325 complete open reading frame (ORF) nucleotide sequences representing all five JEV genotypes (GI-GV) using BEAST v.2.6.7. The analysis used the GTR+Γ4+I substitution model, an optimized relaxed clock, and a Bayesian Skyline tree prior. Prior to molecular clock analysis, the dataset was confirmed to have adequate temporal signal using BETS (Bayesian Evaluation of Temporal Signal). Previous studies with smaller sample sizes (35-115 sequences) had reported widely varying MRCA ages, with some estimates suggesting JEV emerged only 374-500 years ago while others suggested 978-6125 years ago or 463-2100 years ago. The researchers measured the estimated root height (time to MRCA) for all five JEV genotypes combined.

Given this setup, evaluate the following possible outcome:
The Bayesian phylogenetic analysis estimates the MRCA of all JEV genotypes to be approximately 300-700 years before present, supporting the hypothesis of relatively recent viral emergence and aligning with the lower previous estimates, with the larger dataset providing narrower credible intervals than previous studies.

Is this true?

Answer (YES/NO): NO